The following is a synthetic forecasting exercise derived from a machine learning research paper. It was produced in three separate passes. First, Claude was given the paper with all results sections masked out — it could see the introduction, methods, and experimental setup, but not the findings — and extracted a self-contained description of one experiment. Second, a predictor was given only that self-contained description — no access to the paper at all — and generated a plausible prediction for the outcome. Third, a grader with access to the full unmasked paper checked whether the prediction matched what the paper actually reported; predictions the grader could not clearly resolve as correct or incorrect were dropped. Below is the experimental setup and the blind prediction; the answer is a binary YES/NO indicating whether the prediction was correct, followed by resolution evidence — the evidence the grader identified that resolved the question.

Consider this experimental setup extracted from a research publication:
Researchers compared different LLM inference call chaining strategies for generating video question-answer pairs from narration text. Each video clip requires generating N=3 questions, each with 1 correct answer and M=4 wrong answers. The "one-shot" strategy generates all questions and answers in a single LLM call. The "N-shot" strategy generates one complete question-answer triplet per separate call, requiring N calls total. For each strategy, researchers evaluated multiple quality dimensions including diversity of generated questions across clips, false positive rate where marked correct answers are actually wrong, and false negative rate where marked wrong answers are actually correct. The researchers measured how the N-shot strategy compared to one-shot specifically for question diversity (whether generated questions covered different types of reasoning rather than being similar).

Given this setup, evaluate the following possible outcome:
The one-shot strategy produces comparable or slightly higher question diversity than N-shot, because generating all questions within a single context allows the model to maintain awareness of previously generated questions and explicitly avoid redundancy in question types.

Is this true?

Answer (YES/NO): NO